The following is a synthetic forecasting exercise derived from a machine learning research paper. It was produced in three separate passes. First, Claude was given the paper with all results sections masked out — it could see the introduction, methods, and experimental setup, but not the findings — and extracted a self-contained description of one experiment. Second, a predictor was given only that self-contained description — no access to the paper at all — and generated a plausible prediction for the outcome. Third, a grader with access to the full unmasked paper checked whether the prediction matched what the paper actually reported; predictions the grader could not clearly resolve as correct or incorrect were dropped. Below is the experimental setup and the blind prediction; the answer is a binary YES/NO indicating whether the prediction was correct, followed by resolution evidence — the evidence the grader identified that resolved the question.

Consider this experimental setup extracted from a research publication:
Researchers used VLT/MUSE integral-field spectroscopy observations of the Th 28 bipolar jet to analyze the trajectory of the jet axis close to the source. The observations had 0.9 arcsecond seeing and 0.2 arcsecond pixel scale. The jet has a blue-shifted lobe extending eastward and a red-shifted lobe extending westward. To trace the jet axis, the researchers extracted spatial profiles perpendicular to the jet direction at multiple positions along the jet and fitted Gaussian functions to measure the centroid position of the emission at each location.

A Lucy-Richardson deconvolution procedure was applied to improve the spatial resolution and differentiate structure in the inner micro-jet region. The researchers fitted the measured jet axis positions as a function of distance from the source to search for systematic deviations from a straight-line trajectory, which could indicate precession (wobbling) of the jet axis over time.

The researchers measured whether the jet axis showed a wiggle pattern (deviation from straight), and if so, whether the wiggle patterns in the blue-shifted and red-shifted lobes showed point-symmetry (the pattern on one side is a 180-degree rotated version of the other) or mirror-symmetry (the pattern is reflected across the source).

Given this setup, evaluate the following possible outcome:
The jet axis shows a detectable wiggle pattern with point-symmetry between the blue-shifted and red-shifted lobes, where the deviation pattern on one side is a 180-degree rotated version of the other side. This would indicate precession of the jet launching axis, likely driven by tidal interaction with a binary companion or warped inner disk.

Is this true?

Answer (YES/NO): YES